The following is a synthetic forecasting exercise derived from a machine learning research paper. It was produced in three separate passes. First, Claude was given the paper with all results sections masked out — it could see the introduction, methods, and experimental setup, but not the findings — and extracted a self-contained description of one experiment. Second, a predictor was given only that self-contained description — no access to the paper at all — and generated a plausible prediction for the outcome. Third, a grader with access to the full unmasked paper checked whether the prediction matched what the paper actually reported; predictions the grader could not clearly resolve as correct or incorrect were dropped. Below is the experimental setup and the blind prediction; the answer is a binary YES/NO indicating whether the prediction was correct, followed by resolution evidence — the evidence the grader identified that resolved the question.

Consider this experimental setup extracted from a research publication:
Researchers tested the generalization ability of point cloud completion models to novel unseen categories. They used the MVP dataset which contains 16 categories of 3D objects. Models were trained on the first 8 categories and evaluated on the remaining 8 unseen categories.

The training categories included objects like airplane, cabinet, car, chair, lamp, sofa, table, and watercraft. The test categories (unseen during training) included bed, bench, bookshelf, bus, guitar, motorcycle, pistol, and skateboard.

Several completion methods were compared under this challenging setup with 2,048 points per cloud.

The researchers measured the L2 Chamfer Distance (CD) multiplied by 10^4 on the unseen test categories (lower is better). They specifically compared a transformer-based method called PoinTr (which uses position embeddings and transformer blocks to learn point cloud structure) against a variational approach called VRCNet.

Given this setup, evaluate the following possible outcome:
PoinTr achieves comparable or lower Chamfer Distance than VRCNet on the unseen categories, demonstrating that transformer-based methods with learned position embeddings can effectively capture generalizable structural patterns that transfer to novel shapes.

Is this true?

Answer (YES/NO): NO